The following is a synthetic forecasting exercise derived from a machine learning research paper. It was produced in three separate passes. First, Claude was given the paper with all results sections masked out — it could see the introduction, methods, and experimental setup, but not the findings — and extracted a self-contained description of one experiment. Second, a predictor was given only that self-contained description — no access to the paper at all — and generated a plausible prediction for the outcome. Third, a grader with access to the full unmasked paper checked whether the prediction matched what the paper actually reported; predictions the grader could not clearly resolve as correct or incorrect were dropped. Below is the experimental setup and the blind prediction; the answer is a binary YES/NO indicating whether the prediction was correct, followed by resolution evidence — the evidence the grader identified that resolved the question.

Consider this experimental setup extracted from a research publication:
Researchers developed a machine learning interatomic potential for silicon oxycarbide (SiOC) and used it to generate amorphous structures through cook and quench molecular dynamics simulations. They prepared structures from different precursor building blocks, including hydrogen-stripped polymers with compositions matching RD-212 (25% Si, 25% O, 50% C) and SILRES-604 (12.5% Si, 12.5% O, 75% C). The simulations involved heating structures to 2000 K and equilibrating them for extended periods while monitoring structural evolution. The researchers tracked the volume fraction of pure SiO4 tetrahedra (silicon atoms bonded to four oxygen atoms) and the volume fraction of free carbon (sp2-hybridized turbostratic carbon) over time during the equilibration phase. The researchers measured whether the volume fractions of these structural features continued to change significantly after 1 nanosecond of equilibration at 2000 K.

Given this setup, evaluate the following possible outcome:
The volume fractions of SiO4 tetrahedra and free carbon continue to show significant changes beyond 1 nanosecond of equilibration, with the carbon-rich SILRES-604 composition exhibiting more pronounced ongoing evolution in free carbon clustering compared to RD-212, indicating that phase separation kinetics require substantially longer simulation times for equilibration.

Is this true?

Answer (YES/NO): NO